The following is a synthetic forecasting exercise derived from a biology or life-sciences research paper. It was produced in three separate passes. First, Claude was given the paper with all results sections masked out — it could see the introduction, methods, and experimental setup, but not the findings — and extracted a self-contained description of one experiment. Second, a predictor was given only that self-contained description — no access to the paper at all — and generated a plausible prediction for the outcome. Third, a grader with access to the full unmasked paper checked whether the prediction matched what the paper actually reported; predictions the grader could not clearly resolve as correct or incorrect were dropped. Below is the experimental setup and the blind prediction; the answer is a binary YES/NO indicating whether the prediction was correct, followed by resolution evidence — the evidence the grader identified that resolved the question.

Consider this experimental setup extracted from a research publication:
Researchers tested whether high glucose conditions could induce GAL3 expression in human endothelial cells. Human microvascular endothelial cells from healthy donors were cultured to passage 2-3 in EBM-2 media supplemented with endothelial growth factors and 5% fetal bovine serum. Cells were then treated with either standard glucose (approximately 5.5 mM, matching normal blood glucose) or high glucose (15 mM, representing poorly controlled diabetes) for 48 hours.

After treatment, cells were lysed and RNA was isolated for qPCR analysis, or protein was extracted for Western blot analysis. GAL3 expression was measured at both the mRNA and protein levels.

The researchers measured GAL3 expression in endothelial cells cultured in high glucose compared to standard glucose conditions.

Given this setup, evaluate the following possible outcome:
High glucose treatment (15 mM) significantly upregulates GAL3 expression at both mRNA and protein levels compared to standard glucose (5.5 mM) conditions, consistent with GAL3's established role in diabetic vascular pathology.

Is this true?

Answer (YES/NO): NO